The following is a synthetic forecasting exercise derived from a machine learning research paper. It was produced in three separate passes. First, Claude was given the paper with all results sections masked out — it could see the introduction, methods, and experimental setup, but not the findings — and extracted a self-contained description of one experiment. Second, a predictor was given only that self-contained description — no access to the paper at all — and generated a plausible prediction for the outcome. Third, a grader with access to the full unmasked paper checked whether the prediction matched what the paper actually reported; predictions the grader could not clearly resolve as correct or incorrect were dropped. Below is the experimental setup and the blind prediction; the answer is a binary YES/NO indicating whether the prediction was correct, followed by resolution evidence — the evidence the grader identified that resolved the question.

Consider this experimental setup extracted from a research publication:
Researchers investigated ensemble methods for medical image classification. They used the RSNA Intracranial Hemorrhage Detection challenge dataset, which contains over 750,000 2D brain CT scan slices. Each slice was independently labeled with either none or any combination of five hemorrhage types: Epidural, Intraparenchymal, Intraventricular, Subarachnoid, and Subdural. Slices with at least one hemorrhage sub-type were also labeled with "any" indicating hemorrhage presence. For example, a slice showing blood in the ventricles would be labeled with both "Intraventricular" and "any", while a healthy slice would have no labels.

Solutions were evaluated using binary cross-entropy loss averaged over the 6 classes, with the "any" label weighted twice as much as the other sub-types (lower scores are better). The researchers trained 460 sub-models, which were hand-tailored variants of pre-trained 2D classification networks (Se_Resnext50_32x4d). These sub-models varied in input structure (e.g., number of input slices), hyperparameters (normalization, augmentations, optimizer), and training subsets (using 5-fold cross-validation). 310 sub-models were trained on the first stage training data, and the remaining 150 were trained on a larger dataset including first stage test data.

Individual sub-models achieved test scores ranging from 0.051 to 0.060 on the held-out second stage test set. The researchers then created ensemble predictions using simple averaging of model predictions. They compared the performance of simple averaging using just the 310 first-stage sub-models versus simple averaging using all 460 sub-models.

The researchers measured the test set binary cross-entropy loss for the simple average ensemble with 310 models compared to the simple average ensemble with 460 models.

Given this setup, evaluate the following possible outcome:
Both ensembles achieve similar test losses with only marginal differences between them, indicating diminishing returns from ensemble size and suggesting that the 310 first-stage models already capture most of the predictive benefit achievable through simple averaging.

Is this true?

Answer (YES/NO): YES